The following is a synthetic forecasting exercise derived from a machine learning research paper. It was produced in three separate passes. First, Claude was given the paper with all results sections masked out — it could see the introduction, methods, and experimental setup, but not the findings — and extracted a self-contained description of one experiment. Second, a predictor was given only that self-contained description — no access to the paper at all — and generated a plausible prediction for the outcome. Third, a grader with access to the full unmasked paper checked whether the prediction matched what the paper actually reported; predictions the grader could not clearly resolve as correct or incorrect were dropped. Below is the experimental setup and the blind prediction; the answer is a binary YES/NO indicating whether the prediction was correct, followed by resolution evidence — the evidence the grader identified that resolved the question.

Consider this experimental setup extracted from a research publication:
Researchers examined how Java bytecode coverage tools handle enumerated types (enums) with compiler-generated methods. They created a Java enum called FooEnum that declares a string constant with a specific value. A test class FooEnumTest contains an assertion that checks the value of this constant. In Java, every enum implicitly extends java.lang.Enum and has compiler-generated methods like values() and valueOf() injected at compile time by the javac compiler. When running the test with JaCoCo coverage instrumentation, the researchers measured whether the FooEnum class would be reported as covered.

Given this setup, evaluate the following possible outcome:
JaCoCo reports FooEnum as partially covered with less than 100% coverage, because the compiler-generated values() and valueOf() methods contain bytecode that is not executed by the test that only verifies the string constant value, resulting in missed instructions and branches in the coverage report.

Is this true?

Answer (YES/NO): NO